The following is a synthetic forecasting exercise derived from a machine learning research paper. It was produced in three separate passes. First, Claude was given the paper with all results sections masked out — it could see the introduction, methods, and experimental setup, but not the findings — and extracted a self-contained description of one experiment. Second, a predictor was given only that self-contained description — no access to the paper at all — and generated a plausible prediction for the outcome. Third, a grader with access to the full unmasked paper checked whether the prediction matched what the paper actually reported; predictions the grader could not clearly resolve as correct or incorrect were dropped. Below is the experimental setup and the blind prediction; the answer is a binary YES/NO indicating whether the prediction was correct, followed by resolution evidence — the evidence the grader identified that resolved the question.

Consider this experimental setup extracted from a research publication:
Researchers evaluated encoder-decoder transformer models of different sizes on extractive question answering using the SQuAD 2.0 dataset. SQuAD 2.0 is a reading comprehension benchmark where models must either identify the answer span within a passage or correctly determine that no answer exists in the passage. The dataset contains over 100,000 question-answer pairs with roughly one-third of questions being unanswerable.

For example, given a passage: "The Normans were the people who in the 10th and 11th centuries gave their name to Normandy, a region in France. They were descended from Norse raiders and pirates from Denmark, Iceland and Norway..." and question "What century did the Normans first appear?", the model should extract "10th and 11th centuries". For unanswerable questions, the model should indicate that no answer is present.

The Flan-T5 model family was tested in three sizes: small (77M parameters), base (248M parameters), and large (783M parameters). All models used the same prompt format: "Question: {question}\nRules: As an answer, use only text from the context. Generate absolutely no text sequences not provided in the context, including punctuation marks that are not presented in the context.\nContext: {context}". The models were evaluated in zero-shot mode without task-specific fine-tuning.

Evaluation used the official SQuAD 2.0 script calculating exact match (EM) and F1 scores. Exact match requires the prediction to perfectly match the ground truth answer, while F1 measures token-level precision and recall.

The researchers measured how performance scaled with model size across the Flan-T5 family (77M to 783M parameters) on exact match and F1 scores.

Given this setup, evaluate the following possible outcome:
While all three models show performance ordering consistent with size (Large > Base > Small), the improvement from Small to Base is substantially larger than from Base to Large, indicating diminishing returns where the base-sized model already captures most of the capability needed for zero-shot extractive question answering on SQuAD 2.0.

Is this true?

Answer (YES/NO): NO